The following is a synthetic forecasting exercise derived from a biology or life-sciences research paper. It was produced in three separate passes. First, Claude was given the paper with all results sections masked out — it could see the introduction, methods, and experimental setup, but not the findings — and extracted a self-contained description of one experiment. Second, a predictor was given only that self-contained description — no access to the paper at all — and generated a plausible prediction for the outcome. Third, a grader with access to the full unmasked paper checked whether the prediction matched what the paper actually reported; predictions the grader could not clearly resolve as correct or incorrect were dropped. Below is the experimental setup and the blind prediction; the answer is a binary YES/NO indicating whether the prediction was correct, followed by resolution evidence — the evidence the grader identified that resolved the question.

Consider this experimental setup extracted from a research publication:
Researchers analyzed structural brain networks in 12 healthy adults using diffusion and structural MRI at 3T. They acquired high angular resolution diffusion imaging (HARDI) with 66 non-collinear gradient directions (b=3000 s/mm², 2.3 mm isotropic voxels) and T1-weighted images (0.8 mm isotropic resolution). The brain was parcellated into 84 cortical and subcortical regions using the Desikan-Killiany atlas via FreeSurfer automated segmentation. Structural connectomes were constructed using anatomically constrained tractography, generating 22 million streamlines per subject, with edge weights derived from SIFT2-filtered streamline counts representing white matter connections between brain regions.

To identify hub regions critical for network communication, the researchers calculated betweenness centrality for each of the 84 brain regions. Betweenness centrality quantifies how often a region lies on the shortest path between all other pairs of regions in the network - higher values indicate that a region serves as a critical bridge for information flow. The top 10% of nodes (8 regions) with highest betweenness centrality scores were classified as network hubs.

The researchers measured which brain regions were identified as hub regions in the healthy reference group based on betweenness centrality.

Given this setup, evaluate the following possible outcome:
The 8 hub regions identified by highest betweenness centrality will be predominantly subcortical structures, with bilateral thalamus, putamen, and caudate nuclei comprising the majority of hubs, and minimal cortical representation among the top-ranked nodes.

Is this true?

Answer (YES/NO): NO